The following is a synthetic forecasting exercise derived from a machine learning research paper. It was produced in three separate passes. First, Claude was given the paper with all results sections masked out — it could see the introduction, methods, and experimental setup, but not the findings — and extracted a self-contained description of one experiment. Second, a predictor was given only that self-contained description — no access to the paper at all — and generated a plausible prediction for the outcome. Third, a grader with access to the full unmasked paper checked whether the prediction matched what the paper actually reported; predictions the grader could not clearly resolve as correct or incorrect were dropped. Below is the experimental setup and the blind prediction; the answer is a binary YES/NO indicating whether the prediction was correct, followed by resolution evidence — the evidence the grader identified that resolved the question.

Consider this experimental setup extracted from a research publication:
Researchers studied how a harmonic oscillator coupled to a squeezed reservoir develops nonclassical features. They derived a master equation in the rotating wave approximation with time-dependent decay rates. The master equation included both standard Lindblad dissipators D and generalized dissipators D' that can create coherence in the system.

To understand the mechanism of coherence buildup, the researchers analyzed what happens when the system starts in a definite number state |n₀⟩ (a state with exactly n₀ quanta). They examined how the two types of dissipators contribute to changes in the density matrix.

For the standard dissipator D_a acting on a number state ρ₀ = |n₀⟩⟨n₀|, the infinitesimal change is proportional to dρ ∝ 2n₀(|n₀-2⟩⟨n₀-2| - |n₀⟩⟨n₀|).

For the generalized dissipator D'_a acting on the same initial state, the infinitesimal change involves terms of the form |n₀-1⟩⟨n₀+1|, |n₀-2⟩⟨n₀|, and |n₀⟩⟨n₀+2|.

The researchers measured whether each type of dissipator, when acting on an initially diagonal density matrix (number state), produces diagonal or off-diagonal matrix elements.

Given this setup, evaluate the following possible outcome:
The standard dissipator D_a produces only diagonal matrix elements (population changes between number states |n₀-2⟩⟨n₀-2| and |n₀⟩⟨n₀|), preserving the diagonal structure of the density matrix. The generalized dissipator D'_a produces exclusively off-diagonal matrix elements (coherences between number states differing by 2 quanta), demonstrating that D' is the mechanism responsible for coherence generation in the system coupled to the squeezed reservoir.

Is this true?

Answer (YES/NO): YES